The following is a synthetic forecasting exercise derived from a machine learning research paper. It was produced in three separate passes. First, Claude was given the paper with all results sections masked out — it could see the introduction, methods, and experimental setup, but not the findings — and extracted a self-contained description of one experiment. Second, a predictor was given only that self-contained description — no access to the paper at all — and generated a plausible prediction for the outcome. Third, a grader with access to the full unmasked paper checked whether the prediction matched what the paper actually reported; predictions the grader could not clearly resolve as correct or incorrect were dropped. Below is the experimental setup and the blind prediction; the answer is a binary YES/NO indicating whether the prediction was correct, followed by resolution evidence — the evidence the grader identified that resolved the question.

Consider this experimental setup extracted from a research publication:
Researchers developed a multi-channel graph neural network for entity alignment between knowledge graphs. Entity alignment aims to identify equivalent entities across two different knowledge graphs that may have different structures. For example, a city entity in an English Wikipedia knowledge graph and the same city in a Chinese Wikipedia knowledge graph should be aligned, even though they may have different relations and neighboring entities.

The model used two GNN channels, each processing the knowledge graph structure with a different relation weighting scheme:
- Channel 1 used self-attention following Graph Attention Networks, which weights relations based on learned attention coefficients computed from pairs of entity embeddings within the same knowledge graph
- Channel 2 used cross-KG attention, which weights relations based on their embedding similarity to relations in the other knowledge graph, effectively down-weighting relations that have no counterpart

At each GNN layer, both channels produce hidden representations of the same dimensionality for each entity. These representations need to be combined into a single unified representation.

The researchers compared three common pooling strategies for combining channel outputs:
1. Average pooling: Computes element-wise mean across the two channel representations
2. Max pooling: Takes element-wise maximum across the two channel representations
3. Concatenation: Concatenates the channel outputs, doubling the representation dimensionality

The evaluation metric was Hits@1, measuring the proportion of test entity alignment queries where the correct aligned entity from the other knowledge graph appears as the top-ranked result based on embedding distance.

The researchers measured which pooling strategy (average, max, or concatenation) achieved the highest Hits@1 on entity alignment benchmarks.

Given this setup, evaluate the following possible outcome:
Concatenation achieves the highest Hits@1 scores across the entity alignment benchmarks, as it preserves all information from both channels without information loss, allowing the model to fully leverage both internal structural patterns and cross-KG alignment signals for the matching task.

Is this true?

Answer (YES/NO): NO